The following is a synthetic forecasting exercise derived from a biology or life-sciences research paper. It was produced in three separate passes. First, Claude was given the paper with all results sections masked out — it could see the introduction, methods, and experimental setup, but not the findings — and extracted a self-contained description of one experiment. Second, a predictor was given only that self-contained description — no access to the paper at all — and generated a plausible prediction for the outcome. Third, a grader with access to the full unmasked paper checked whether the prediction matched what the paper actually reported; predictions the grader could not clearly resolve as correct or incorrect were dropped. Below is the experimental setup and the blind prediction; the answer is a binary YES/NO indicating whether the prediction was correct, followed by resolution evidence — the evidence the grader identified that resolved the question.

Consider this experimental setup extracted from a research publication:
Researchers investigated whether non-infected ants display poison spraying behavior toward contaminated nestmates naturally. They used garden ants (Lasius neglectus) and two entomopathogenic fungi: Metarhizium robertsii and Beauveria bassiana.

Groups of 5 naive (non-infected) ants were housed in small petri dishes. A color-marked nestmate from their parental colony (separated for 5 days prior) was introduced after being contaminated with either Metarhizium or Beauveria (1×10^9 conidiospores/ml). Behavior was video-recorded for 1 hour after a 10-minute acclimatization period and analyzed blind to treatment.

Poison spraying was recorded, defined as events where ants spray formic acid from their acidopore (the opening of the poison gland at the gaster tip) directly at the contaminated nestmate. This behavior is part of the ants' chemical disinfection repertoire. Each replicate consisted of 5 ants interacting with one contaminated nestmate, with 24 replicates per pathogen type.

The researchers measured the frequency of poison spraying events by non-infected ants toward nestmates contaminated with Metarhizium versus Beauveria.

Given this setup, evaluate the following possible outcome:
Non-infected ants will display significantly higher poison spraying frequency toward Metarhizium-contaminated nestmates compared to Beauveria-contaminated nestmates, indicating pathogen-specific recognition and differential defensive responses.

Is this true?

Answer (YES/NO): NO